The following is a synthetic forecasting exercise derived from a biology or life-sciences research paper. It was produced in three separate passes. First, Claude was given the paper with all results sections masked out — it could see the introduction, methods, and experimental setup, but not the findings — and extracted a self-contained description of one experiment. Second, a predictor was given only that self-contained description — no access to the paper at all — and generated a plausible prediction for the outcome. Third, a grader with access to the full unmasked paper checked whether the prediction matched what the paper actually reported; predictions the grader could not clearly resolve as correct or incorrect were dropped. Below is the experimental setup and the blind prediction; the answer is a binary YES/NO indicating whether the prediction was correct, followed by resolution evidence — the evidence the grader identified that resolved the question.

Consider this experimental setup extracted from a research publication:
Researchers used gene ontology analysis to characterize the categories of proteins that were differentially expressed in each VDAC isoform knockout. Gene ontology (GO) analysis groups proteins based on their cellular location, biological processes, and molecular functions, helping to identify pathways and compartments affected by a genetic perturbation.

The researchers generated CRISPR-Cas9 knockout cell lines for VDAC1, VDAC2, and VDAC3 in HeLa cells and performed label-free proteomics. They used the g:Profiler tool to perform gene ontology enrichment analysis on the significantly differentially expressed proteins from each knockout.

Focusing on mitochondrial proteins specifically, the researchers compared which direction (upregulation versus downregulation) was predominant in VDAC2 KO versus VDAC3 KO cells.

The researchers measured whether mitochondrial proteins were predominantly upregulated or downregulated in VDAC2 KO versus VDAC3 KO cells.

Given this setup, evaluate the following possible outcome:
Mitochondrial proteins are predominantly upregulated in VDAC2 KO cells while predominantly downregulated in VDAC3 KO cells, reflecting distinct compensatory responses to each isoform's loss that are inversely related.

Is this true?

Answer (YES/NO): YES